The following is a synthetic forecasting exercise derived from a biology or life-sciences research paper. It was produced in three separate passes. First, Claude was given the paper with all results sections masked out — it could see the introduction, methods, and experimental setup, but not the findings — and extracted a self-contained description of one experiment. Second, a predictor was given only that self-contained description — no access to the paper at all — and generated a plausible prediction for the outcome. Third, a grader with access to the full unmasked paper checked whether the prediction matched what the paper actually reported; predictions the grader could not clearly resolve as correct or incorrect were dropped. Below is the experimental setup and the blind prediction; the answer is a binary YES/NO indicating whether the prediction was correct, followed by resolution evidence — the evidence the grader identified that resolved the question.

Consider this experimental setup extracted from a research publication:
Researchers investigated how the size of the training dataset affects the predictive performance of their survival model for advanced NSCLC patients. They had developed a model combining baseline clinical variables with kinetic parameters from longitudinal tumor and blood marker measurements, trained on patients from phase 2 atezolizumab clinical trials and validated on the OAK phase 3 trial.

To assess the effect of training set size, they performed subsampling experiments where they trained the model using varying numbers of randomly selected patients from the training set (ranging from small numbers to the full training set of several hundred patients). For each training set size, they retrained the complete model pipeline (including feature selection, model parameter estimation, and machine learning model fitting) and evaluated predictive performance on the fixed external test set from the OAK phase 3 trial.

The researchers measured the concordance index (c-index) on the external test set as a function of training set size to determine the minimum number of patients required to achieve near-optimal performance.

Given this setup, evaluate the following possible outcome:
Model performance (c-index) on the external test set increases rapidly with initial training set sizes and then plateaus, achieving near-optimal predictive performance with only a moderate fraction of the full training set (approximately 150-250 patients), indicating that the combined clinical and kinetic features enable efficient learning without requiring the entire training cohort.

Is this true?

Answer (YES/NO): YES